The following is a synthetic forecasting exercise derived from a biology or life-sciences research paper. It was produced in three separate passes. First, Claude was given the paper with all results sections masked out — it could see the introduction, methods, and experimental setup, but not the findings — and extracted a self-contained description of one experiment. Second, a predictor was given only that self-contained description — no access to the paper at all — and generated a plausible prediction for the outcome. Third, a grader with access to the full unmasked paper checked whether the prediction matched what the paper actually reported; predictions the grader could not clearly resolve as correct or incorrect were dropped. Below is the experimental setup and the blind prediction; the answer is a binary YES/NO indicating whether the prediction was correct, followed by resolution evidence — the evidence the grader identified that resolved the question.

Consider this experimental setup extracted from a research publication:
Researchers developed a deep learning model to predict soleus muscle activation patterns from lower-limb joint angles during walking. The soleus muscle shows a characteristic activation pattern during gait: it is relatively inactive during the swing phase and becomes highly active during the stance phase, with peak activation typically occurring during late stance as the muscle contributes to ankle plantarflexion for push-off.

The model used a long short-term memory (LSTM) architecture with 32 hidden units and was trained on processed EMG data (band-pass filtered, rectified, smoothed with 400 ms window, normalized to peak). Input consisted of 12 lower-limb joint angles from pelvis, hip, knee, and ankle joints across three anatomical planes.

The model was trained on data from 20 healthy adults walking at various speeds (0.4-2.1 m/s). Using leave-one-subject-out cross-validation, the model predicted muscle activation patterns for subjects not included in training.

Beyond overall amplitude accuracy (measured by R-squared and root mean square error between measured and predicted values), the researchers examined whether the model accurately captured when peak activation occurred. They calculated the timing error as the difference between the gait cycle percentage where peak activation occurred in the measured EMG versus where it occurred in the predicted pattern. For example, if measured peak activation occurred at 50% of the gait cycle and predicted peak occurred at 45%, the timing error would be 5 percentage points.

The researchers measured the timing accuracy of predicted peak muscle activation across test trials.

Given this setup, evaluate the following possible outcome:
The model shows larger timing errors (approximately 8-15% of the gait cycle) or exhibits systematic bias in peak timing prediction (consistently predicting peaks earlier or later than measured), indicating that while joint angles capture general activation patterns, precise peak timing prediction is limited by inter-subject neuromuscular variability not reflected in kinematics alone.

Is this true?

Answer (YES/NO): NO